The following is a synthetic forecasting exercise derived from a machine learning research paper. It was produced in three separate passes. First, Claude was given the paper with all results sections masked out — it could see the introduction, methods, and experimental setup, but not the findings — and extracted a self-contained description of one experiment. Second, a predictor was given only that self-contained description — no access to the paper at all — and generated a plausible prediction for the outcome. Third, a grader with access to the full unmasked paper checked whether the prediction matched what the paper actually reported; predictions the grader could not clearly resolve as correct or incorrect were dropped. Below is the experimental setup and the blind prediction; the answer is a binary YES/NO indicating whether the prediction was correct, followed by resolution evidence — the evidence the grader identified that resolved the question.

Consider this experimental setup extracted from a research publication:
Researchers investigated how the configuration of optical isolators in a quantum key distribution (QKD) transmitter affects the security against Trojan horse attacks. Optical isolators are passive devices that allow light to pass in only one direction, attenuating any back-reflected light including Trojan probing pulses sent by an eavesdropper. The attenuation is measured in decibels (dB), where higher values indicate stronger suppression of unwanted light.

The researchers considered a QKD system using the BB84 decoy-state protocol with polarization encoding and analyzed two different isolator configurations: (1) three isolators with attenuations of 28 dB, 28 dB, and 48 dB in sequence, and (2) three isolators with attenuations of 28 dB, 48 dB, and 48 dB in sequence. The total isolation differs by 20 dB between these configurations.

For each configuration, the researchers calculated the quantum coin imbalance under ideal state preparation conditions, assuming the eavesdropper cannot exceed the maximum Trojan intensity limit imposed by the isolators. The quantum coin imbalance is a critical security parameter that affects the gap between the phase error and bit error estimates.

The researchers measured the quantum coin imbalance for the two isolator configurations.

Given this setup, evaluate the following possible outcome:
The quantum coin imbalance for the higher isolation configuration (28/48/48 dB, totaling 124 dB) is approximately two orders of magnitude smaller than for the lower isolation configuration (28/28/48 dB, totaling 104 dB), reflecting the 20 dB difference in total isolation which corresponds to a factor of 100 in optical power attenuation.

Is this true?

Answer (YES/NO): YES